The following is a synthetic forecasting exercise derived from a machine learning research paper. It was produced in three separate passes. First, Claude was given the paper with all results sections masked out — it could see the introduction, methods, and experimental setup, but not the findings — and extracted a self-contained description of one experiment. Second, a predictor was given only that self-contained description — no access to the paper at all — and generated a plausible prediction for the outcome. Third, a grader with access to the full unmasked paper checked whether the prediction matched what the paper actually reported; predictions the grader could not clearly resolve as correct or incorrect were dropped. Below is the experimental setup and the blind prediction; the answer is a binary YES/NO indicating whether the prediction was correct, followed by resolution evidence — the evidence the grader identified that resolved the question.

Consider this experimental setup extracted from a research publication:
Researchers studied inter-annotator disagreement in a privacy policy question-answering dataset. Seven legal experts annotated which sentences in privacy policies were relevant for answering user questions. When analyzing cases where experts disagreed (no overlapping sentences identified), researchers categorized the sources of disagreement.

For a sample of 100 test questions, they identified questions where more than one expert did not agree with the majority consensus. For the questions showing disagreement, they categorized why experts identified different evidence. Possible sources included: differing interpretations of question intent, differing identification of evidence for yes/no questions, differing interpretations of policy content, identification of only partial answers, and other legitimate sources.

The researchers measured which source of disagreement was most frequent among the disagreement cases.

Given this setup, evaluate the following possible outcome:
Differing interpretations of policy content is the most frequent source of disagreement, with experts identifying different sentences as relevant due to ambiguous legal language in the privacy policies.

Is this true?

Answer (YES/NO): NO